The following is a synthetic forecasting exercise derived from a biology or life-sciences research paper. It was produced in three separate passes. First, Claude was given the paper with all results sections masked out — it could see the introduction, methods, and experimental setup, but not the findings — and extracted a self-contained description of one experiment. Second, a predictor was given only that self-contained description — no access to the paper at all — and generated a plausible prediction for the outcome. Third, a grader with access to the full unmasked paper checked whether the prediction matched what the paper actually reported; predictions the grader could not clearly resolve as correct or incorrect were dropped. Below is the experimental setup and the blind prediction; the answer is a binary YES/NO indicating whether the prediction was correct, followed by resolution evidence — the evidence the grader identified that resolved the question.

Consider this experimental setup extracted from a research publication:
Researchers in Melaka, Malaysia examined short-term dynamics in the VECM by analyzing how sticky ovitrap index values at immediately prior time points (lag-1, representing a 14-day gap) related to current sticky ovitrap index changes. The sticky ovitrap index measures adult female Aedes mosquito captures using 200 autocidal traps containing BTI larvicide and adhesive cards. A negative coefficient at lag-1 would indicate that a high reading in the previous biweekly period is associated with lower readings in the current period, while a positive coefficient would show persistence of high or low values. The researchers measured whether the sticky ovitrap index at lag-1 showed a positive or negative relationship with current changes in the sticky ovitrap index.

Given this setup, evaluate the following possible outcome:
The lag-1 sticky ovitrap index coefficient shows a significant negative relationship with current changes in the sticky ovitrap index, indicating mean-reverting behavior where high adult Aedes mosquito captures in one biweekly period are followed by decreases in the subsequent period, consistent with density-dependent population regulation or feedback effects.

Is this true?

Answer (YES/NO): YES